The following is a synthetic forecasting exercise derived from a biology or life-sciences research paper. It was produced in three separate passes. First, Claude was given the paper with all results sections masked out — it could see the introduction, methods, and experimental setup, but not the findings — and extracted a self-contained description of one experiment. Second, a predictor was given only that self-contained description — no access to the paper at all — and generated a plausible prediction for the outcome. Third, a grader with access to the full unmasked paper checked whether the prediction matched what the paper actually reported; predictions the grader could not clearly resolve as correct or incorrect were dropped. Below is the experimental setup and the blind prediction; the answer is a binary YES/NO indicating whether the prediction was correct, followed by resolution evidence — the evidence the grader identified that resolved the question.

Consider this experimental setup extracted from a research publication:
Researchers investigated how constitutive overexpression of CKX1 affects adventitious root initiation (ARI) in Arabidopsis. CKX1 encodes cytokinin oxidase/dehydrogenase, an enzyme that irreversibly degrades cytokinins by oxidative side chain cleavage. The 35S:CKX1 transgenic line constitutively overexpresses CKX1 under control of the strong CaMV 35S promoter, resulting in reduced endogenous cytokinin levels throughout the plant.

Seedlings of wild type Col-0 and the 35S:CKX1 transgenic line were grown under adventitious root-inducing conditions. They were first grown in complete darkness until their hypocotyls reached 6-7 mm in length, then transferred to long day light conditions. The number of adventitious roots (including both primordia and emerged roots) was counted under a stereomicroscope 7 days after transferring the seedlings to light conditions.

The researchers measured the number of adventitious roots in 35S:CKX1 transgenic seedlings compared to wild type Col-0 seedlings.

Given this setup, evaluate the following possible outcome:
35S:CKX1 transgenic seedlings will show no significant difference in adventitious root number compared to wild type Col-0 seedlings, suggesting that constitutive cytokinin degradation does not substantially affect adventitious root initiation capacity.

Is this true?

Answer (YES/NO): NO